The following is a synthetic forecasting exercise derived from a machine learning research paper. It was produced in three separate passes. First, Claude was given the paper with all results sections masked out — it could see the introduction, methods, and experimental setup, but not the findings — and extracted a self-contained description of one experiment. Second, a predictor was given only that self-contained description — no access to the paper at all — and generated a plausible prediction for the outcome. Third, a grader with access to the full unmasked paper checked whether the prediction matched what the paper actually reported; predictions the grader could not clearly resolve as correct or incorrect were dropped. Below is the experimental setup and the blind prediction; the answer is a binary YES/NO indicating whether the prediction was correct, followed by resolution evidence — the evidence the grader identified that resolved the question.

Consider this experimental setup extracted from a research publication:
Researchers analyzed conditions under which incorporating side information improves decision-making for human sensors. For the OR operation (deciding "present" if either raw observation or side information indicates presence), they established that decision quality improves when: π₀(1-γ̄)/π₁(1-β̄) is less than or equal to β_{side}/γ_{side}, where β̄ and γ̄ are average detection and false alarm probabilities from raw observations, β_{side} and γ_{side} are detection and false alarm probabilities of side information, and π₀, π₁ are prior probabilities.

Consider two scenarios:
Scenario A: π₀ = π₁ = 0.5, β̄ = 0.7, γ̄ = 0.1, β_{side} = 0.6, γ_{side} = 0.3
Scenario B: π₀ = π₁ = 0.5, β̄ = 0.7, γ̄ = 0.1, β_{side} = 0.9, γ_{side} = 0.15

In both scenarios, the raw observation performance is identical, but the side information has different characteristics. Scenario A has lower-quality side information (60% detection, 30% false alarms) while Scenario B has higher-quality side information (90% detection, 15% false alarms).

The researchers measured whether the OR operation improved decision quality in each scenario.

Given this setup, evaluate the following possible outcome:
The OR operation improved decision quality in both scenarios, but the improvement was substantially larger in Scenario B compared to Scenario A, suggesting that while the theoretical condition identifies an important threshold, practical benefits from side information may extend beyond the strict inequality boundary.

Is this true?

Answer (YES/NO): NO